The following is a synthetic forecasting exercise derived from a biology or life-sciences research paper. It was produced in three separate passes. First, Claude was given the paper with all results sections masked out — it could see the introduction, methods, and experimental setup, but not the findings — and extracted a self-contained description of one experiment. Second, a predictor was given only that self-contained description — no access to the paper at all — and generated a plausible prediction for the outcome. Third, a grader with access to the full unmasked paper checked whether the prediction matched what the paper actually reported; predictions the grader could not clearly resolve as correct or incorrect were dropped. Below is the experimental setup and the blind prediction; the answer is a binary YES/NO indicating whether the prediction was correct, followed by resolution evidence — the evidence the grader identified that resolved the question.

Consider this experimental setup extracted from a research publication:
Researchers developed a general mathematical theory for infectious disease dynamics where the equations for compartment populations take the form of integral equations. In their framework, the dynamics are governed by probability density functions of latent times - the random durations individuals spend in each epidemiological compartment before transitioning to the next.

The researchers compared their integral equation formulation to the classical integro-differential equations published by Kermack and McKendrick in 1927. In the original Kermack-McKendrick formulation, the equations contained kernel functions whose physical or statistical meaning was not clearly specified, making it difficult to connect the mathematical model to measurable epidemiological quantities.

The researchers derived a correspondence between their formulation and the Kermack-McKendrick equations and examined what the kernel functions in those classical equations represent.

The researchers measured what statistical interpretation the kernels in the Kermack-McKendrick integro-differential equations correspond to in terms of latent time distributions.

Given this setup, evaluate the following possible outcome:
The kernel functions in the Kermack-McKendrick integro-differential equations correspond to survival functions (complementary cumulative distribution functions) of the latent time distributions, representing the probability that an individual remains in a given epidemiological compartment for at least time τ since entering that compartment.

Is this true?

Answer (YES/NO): YES